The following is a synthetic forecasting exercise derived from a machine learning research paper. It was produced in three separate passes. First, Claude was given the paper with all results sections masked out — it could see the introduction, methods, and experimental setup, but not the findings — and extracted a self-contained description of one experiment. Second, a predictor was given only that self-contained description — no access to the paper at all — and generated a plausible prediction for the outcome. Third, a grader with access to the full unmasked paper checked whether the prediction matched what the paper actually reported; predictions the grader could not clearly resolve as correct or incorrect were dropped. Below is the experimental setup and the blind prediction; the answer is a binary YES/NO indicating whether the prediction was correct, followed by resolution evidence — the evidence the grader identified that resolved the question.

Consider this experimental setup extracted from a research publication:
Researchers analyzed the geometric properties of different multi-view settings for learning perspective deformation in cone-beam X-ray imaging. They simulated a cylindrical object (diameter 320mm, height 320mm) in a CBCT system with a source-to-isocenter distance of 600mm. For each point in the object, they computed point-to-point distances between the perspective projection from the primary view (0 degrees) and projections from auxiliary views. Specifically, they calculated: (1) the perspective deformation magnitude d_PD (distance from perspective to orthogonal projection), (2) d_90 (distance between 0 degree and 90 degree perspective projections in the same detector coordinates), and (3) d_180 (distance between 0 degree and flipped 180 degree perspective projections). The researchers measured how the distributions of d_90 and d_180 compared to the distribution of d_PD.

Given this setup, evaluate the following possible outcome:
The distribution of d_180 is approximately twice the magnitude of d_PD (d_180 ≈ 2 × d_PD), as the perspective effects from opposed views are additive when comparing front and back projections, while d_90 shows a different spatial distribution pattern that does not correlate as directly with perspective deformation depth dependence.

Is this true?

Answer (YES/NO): NO